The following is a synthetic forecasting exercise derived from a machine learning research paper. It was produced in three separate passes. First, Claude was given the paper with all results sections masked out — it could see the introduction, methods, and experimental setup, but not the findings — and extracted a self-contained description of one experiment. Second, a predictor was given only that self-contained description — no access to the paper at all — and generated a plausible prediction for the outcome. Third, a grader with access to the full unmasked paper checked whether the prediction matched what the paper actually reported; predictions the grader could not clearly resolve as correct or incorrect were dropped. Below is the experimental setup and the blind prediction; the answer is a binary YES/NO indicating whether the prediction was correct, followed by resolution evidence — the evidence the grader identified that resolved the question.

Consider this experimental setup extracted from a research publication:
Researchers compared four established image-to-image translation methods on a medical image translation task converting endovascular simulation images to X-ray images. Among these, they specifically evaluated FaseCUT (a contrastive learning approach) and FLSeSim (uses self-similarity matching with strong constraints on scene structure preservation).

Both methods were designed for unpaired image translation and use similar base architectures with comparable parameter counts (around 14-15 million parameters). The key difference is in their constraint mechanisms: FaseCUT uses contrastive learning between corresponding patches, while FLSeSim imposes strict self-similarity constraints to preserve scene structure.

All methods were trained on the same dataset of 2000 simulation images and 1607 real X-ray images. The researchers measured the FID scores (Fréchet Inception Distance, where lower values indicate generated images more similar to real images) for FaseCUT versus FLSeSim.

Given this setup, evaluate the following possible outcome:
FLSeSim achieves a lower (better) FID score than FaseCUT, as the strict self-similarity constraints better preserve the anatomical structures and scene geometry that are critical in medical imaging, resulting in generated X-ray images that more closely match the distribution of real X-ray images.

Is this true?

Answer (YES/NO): NO